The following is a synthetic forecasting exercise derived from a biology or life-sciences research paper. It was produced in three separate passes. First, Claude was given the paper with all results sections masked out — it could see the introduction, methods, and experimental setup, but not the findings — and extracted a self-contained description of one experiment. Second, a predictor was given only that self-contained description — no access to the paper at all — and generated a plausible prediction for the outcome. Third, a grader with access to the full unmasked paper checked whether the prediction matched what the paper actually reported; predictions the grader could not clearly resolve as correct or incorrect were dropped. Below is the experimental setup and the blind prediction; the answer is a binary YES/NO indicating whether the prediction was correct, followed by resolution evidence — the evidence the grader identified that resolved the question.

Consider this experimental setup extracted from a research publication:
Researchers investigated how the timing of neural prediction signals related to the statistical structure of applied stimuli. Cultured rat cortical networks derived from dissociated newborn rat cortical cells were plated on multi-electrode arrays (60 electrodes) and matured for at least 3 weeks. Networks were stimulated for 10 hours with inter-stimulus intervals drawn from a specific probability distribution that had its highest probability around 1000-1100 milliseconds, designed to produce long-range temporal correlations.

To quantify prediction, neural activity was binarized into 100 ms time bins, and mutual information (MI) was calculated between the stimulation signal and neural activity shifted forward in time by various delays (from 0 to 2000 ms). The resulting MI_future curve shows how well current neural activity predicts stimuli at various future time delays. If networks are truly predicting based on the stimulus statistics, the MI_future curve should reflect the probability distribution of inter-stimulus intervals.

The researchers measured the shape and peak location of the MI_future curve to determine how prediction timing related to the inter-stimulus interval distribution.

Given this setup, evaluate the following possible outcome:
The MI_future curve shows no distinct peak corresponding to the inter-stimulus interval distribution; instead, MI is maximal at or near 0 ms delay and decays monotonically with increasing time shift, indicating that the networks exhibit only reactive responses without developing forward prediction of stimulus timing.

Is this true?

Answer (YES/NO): NO